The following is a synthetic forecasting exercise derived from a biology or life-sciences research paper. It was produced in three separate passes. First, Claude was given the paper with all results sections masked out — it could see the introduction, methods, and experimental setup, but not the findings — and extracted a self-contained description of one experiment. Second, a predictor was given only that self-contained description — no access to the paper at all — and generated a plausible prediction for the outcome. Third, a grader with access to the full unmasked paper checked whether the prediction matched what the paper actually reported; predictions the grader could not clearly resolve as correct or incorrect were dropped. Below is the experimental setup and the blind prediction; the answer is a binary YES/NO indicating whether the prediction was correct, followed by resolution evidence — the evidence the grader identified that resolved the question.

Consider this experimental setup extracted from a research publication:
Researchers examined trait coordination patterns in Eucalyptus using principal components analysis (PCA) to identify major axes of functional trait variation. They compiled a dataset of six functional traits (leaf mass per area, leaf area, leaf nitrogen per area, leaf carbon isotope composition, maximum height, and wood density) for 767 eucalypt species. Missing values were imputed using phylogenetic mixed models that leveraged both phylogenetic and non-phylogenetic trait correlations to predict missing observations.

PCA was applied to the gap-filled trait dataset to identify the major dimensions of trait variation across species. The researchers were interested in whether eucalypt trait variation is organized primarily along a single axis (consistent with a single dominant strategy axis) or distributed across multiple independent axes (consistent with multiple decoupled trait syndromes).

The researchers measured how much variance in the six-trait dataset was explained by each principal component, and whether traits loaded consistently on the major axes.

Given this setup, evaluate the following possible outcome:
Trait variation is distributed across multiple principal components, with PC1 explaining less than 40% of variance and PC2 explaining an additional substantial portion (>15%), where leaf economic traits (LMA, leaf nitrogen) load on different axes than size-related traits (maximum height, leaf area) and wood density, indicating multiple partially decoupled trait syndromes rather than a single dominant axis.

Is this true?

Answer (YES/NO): NO